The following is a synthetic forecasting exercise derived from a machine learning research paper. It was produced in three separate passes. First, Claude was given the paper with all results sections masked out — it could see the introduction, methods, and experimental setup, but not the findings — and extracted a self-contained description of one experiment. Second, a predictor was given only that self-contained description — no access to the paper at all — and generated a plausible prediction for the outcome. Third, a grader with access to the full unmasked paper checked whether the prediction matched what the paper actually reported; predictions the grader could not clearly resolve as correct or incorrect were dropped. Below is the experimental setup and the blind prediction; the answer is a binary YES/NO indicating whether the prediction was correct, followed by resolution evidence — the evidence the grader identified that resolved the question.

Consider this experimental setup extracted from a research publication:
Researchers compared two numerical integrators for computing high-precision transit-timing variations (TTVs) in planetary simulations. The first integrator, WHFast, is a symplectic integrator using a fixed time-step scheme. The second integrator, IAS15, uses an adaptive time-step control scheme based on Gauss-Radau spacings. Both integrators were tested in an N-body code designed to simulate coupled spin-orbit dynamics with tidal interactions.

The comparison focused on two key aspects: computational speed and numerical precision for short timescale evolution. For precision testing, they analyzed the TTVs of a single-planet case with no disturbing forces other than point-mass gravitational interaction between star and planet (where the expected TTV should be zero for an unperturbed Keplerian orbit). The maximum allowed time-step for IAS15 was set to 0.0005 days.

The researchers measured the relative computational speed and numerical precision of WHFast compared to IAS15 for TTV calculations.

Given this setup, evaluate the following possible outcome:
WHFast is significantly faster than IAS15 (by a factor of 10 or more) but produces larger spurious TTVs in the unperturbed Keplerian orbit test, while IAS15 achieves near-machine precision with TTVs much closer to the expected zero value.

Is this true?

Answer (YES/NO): NO